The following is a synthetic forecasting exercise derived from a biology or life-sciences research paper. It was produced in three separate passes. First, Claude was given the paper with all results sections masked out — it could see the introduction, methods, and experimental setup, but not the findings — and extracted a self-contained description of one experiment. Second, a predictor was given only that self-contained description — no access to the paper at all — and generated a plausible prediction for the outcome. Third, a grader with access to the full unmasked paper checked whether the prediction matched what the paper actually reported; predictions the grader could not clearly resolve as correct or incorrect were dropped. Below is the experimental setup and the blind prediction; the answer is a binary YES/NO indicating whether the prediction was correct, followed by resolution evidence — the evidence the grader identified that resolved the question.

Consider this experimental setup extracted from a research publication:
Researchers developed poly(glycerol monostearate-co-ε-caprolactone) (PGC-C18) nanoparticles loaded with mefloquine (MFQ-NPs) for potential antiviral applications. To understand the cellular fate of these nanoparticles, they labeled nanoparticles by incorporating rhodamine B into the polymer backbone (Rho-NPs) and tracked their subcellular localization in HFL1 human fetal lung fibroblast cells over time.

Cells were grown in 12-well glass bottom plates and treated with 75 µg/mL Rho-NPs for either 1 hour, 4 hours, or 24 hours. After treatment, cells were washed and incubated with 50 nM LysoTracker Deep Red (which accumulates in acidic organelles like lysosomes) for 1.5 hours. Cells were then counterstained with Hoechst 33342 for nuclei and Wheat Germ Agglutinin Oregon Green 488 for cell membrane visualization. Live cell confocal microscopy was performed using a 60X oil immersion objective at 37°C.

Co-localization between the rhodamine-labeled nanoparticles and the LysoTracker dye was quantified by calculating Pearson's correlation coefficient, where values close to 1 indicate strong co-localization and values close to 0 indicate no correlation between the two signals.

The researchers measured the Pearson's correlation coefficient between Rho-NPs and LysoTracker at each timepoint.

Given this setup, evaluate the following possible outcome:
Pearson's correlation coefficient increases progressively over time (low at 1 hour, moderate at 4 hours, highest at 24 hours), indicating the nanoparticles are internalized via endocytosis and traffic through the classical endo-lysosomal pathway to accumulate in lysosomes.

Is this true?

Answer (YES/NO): NO